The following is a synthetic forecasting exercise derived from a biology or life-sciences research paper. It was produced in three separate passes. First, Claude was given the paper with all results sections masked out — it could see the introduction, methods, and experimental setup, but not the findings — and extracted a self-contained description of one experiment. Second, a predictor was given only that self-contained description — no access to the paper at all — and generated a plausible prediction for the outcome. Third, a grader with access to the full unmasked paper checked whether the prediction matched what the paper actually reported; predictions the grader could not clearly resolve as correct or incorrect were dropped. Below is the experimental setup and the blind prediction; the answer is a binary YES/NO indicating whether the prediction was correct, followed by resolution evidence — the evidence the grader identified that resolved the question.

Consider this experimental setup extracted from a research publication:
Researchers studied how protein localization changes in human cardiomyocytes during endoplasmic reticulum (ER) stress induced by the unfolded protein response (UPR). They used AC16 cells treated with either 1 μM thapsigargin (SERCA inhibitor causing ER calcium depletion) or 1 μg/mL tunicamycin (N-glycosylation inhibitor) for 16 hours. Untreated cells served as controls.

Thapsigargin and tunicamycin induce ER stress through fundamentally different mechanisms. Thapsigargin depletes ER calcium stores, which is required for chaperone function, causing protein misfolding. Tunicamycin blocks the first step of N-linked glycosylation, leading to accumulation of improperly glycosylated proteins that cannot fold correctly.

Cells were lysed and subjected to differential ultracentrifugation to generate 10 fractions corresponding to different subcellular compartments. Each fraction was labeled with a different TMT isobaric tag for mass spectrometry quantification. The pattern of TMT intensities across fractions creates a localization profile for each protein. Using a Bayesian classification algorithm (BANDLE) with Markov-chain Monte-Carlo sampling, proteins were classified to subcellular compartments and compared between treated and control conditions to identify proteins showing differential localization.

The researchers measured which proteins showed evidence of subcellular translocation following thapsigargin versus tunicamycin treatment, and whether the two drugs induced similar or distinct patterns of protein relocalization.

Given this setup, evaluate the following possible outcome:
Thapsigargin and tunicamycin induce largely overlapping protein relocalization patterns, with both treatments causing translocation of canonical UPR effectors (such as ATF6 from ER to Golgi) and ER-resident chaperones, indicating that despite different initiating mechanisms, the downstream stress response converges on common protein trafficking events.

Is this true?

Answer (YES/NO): NO